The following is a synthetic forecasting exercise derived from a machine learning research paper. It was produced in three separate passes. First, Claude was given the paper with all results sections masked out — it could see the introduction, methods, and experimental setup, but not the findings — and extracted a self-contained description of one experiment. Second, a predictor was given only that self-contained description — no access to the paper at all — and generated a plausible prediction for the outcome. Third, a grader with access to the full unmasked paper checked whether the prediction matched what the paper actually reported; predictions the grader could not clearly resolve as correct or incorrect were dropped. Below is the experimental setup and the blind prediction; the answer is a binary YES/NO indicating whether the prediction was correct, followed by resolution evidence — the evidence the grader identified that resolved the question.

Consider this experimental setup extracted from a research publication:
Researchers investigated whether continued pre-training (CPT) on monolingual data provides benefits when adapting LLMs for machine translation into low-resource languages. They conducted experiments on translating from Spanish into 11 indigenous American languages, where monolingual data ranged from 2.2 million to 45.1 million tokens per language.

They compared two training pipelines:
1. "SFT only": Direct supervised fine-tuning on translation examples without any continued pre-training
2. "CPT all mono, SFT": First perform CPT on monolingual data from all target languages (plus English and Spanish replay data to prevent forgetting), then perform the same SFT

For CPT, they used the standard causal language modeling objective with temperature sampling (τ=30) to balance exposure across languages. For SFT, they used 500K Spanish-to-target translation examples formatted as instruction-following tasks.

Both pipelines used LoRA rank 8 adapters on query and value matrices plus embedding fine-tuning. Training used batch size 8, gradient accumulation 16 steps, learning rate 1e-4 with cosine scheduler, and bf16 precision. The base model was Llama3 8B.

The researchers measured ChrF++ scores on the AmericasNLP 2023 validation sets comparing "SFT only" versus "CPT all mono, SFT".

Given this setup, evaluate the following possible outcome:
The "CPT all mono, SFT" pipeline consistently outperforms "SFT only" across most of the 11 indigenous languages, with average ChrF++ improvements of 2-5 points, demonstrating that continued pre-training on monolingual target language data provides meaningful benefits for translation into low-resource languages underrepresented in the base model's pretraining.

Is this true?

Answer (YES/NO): NO